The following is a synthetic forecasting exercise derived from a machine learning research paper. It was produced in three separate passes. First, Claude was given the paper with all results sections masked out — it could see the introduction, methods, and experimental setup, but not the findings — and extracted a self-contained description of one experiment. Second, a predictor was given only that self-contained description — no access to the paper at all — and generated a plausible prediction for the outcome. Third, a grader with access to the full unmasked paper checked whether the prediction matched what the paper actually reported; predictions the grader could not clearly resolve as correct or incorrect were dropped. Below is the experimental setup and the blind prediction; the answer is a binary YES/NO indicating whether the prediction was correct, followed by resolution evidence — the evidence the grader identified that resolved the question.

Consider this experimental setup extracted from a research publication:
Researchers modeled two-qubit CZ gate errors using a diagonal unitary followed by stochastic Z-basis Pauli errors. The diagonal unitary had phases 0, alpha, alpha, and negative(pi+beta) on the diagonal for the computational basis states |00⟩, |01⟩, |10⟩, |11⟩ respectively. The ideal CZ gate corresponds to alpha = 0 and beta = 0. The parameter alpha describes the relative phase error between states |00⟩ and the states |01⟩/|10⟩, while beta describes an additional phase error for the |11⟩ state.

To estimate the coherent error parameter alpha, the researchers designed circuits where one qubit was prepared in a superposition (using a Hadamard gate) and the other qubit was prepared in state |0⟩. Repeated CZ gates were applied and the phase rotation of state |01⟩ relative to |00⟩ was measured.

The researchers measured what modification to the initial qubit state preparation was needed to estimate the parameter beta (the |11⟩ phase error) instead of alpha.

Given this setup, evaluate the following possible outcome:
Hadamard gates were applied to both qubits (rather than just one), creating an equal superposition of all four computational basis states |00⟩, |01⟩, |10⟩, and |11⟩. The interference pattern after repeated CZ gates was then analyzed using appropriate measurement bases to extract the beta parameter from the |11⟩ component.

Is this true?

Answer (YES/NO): NO